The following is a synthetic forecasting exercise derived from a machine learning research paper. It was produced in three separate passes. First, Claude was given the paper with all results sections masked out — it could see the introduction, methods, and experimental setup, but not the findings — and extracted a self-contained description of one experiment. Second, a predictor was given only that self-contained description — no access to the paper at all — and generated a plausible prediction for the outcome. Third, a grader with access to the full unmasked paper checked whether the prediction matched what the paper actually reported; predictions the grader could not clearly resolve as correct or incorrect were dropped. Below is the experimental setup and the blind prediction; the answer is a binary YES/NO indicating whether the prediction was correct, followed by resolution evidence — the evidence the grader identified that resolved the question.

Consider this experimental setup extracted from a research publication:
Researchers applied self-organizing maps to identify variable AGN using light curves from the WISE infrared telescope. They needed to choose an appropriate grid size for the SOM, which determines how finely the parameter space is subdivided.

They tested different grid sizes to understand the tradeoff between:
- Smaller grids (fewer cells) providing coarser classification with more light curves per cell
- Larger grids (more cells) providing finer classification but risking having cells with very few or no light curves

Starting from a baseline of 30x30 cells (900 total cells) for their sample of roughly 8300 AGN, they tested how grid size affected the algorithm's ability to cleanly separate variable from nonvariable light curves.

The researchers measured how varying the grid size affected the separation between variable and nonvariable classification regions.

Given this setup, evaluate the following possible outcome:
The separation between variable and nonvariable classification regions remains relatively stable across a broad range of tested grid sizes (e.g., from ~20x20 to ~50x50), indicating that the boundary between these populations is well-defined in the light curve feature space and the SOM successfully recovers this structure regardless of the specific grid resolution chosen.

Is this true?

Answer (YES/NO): NO